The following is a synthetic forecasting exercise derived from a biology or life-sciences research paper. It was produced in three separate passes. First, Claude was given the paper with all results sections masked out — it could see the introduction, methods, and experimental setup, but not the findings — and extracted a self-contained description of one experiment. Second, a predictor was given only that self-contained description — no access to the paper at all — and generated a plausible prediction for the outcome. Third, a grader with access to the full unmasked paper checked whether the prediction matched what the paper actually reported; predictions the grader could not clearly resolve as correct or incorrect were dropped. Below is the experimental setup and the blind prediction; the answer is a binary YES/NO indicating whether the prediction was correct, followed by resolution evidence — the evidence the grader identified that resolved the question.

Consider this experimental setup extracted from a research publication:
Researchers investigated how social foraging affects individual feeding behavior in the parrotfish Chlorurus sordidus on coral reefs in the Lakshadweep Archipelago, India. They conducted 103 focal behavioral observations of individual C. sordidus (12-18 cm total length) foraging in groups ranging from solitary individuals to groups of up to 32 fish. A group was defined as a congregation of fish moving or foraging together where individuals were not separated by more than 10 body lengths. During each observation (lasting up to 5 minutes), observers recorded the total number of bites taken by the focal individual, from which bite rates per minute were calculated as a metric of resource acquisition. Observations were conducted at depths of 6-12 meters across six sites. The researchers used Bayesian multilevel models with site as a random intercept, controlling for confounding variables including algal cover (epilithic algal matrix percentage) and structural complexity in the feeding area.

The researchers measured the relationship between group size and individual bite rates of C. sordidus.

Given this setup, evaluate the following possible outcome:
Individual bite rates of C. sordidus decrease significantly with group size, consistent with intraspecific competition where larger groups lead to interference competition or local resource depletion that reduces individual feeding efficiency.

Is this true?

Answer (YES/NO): NO